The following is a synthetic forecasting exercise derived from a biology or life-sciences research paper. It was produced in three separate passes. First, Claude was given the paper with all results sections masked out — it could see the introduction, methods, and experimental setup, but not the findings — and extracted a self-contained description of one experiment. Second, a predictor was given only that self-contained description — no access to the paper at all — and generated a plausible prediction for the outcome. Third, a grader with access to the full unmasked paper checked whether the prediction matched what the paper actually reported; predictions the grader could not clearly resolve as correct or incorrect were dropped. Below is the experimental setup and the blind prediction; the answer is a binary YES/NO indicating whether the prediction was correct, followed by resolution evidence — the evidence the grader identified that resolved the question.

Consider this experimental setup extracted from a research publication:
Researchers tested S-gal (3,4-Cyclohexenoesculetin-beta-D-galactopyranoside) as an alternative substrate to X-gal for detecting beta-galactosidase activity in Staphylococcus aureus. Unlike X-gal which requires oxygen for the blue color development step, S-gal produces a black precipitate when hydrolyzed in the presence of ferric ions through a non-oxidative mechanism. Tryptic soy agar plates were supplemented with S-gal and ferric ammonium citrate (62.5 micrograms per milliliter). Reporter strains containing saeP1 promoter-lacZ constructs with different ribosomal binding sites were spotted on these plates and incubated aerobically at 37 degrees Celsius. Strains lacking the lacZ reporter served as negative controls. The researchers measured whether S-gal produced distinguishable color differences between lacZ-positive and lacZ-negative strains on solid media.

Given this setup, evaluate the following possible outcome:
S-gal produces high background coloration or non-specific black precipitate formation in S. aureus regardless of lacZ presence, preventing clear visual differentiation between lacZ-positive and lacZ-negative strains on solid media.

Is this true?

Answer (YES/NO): NO